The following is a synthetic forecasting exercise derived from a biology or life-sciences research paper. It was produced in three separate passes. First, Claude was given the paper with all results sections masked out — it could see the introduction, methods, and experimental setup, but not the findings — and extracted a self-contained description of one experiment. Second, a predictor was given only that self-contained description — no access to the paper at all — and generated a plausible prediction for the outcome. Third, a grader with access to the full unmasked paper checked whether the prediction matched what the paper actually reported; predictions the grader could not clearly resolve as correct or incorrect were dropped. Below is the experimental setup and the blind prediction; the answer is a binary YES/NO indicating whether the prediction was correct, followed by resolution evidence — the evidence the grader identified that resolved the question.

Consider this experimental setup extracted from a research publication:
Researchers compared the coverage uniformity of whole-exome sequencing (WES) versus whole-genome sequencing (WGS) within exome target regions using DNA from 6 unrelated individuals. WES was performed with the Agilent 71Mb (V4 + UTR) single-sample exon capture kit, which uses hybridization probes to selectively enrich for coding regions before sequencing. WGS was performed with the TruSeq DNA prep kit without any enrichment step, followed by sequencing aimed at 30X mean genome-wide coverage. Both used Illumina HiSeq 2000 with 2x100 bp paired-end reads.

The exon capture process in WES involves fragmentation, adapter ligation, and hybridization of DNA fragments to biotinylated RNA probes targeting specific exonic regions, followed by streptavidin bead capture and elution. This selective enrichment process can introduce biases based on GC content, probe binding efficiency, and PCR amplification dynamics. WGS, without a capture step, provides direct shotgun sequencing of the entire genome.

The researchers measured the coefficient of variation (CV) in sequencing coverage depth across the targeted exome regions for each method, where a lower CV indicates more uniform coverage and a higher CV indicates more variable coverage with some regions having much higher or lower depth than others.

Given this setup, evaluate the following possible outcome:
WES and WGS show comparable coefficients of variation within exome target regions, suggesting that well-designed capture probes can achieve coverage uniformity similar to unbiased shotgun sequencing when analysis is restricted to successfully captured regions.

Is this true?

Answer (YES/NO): NO